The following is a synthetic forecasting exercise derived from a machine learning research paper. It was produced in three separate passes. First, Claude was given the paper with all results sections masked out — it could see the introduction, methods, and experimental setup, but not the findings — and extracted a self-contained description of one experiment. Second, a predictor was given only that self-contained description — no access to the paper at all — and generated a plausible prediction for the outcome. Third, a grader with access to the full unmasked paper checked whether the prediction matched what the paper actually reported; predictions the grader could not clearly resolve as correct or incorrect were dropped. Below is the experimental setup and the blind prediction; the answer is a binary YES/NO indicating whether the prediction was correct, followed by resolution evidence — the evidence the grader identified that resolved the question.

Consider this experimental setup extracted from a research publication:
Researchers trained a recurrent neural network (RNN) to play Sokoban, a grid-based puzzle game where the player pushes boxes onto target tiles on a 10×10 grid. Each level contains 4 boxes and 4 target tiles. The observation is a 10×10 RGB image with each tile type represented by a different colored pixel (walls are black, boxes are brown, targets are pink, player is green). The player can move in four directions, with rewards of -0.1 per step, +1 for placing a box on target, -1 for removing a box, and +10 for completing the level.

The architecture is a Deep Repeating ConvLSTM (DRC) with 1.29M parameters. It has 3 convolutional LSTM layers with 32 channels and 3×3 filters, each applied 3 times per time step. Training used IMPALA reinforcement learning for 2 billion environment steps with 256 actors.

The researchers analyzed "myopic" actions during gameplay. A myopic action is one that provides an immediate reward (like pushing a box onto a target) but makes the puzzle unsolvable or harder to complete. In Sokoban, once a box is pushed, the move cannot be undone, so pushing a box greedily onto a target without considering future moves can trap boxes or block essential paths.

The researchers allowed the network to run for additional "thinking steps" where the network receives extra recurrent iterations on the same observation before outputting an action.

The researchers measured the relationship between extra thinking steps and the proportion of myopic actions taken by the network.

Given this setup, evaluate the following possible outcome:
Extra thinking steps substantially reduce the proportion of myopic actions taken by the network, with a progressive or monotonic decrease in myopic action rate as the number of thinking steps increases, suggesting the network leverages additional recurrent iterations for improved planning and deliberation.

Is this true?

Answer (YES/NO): NO